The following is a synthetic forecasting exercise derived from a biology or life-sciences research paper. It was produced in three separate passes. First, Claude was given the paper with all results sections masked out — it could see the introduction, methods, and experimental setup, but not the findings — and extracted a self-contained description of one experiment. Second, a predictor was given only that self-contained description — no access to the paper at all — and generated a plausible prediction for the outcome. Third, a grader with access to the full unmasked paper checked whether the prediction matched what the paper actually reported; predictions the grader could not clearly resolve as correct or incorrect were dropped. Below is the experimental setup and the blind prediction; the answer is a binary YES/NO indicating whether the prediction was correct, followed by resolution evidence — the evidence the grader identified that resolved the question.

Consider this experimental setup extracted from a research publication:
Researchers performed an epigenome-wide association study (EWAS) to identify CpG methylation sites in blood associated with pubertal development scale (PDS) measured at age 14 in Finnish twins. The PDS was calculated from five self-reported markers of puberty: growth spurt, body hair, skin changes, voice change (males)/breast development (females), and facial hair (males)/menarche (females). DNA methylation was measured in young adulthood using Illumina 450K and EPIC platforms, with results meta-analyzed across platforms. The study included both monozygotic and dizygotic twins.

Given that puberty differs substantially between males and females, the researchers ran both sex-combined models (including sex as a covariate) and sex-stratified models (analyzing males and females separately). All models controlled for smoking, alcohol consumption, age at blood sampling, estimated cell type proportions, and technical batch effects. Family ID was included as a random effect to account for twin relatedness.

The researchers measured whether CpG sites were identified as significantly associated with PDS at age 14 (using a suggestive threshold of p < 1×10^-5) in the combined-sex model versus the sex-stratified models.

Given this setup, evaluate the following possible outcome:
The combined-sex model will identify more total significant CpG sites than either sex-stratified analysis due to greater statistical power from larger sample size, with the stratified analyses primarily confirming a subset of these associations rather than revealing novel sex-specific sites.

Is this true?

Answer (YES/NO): NO